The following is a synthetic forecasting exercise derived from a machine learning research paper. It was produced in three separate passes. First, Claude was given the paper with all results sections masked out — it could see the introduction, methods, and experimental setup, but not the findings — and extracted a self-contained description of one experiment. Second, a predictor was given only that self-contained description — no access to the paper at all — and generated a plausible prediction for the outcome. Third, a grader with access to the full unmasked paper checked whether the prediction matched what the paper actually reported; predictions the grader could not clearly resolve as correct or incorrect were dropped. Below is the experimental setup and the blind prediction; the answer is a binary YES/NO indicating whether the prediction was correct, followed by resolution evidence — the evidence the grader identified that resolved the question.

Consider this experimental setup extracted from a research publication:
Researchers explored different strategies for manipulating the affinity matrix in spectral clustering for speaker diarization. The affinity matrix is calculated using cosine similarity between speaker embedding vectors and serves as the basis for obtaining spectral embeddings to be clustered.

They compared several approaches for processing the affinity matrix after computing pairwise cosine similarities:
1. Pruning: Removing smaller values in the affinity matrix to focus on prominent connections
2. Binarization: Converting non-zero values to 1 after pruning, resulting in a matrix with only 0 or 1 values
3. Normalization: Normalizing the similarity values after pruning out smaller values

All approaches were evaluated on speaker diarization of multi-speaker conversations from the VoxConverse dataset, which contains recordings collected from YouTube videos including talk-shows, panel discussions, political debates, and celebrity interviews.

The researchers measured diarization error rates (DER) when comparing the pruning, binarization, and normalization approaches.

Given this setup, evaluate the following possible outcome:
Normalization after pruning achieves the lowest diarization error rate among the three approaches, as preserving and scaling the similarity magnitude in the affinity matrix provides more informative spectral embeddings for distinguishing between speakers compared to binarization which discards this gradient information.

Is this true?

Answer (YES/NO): NO